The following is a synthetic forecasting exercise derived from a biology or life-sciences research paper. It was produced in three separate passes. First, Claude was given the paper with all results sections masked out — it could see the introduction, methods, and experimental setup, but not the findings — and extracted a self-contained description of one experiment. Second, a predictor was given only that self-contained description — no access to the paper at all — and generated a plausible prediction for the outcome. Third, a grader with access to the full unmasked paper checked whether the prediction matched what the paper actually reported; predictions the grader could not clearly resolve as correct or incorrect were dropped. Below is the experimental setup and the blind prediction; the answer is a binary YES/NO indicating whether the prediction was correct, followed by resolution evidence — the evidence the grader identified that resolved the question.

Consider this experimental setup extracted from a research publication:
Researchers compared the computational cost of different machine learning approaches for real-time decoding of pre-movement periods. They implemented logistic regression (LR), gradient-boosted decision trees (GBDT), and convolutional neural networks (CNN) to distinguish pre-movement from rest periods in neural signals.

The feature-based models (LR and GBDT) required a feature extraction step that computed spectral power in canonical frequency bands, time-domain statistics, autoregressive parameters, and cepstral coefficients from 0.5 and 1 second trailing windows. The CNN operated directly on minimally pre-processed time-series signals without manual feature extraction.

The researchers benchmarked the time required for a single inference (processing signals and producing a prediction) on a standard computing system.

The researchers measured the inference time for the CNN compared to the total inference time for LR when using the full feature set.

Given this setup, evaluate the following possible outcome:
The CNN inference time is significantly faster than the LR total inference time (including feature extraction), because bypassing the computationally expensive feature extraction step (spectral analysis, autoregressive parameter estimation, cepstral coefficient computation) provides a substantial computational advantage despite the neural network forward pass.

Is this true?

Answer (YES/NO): YES